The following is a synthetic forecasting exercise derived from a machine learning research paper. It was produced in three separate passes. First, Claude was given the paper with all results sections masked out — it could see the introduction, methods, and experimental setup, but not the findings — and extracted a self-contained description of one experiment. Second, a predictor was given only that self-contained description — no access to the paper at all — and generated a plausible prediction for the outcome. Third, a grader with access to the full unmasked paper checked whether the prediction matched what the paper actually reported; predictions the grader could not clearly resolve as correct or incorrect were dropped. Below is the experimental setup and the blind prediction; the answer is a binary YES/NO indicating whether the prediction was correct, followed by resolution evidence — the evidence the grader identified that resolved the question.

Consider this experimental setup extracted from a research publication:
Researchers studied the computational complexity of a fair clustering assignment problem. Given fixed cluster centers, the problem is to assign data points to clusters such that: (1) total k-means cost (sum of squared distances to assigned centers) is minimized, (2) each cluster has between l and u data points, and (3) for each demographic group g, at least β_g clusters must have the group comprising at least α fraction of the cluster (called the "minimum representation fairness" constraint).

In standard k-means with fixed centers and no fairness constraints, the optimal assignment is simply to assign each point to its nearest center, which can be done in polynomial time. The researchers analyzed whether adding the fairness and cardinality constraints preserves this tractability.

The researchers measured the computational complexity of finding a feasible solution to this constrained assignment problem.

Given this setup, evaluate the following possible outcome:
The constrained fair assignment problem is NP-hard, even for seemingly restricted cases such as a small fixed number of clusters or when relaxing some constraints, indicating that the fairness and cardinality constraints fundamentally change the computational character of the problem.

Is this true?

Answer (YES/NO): NO